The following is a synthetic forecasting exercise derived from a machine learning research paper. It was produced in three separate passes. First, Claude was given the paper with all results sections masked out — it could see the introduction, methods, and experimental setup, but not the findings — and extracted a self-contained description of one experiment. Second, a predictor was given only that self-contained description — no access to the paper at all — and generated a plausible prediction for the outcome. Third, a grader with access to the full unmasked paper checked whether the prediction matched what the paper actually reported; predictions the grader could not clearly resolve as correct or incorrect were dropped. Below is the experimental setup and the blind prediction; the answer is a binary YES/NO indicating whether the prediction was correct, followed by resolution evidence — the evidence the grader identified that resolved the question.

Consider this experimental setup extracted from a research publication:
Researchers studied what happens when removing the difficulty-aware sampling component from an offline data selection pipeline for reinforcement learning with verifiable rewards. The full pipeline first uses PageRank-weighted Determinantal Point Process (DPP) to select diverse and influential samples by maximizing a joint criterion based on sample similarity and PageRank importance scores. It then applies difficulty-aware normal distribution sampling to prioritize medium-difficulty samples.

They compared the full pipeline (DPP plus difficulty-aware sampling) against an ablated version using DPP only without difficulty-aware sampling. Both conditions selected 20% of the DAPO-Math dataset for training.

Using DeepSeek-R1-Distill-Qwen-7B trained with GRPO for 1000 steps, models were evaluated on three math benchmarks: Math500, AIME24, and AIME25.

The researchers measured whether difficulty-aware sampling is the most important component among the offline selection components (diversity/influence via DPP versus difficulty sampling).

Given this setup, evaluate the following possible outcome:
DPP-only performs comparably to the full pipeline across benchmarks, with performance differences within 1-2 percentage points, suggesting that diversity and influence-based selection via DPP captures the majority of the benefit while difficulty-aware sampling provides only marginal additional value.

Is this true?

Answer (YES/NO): NO